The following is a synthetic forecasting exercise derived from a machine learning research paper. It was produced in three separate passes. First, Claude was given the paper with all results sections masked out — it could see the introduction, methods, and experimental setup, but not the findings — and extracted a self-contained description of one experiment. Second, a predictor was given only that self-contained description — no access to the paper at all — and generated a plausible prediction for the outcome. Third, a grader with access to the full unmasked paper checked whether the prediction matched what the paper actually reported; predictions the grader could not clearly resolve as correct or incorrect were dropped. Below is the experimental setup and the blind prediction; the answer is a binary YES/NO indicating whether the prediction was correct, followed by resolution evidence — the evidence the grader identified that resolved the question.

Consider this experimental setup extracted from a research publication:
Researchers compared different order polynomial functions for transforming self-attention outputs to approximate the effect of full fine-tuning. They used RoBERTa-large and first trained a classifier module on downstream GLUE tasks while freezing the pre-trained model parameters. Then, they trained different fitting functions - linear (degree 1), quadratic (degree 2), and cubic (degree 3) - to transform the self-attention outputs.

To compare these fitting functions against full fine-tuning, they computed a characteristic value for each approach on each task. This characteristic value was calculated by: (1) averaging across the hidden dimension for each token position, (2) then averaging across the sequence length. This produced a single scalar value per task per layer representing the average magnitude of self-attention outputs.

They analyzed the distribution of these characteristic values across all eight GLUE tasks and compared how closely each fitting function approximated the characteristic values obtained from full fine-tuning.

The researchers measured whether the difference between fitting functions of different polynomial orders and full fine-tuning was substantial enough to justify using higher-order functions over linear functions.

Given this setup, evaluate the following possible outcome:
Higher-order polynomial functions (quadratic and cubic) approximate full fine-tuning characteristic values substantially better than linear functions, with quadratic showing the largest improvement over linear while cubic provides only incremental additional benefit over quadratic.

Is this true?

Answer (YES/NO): NO